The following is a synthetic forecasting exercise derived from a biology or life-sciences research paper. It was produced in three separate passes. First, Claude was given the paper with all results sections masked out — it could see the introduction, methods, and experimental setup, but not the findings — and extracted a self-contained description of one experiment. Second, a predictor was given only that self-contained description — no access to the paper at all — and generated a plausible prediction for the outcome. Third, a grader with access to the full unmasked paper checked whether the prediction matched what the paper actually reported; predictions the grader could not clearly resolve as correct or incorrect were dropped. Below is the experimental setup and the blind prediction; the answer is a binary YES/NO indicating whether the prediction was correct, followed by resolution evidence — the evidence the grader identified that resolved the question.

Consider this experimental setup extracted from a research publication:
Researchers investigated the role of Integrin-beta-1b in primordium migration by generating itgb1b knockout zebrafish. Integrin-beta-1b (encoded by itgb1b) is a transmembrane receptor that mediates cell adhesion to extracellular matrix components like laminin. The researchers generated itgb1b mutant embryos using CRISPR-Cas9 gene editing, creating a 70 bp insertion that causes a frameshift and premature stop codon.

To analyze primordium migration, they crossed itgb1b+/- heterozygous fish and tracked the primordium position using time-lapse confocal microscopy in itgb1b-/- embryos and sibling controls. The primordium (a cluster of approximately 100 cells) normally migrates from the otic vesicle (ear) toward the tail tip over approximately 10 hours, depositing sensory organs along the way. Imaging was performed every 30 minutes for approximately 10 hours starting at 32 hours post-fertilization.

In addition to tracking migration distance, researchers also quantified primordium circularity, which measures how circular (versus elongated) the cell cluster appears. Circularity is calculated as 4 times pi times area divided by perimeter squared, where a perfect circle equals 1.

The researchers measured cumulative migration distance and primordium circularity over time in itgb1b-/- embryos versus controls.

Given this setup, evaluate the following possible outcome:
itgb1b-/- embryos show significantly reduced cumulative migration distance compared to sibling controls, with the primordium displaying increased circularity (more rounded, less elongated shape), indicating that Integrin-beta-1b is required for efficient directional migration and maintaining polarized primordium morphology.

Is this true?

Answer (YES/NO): YES